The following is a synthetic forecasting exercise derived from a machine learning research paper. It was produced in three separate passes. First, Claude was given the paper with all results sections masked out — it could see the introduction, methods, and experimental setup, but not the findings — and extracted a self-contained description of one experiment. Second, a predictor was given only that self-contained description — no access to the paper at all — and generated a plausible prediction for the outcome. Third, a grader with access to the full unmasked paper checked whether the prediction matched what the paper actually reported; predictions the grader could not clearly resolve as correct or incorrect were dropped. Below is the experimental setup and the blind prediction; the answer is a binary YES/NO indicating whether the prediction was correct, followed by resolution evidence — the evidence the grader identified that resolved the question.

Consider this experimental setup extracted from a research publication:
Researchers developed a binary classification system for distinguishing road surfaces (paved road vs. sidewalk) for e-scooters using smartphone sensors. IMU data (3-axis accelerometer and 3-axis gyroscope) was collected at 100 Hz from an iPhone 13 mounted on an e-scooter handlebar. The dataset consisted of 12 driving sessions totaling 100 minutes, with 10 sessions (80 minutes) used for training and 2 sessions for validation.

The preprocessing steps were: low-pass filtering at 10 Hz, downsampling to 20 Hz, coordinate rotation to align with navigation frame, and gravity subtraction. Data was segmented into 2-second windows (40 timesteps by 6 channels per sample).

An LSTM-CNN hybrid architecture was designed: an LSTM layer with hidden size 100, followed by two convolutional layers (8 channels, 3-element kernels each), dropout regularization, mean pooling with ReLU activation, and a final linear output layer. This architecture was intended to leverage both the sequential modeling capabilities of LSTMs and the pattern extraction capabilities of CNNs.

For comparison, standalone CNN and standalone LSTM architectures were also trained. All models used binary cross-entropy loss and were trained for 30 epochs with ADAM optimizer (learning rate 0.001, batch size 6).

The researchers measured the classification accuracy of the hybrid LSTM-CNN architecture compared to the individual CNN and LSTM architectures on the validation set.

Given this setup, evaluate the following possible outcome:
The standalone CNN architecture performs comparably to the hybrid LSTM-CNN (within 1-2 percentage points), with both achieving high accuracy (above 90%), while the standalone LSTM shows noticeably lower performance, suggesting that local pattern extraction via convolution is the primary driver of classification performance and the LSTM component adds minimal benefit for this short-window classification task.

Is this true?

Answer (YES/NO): NO